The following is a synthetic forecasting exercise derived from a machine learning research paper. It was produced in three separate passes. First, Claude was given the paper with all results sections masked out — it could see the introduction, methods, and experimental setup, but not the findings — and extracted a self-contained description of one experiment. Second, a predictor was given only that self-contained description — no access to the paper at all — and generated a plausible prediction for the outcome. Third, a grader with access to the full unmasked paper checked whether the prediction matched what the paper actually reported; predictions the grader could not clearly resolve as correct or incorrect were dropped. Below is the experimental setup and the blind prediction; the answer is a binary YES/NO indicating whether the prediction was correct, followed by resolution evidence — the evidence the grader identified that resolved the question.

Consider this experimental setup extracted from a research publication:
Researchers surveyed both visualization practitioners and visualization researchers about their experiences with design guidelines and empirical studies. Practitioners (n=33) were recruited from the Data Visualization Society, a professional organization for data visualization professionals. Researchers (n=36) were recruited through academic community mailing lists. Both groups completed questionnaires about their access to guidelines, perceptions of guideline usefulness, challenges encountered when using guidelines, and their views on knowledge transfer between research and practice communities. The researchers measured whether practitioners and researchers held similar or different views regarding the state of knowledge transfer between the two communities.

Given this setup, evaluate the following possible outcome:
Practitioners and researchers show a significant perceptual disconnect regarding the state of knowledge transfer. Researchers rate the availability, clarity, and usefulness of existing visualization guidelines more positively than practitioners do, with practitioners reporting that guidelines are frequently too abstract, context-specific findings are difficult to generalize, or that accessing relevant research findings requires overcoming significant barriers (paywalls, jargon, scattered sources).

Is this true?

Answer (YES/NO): NO